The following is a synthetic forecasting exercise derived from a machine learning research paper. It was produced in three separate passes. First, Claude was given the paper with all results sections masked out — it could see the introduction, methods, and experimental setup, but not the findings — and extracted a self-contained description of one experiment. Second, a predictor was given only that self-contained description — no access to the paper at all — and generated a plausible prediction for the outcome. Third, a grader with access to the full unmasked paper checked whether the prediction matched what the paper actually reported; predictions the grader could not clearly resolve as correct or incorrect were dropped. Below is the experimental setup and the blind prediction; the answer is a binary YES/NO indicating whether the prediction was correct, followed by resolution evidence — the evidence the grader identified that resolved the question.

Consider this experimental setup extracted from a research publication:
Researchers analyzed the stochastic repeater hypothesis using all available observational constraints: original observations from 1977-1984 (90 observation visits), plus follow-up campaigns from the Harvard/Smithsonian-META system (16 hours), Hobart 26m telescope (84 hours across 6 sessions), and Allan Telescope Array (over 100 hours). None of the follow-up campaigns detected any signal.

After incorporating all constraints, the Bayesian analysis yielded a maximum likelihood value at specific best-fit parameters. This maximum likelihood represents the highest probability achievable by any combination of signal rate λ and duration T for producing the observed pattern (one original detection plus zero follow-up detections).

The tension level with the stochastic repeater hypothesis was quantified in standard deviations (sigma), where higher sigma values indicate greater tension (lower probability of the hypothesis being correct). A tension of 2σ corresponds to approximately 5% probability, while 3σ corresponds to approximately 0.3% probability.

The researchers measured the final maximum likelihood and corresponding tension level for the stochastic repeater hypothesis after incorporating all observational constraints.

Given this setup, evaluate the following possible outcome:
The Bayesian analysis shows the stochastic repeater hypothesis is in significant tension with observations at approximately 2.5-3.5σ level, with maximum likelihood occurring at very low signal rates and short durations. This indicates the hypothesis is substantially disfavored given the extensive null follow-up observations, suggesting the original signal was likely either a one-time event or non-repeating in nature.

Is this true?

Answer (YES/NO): NO